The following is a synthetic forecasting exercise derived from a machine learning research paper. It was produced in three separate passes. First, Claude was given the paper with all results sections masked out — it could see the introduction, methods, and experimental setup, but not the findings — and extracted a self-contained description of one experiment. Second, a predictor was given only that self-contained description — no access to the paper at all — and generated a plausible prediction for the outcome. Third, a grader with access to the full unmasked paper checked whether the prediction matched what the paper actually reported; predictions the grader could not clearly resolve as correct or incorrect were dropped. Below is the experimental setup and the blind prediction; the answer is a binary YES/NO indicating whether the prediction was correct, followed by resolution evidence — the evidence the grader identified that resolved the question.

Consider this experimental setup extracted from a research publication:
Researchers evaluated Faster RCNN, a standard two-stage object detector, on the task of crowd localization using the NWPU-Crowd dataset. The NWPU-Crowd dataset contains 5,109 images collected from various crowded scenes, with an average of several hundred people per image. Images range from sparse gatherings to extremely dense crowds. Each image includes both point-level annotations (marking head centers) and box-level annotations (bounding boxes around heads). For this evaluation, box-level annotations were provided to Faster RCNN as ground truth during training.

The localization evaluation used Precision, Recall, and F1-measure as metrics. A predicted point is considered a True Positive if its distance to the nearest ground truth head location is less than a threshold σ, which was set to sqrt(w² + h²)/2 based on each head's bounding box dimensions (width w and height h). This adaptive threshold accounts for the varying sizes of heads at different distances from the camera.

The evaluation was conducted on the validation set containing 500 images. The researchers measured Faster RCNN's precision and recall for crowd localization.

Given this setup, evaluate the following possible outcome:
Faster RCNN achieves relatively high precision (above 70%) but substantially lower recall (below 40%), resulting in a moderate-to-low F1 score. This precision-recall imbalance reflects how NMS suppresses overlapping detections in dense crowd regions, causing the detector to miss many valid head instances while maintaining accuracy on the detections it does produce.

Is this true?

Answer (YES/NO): NO